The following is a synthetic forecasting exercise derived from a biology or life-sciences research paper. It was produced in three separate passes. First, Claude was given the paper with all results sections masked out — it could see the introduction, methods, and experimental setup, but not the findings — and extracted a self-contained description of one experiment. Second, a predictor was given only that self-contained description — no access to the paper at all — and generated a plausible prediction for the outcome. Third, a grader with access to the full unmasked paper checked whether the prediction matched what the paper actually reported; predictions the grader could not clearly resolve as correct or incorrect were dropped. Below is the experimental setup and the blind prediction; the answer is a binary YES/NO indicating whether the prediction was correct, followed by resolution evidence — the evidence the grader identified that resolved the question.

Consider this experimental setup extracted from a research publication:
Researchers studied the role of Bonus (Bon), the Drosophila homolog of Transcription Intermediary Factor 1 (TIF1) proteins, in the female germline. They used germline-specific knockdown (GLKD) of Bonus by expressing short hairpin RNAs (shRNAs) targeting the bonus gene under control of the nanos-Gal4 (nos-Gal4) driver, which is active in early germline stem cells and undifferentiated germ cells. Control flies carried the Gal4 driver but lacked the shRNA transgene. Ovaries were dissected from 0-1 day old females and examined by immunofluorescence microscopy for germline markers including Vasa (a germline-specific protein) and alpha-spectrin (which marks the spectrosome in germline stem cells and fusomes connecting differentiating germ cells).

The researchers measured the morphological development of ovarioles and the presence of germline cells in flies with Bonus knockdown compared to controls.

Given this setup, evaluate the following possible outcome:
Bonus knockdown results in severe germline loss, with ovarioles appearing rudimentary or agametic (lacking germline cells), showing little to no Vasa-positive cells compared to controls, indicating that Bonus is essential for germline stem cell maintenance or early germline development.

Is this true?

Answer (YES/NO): NO